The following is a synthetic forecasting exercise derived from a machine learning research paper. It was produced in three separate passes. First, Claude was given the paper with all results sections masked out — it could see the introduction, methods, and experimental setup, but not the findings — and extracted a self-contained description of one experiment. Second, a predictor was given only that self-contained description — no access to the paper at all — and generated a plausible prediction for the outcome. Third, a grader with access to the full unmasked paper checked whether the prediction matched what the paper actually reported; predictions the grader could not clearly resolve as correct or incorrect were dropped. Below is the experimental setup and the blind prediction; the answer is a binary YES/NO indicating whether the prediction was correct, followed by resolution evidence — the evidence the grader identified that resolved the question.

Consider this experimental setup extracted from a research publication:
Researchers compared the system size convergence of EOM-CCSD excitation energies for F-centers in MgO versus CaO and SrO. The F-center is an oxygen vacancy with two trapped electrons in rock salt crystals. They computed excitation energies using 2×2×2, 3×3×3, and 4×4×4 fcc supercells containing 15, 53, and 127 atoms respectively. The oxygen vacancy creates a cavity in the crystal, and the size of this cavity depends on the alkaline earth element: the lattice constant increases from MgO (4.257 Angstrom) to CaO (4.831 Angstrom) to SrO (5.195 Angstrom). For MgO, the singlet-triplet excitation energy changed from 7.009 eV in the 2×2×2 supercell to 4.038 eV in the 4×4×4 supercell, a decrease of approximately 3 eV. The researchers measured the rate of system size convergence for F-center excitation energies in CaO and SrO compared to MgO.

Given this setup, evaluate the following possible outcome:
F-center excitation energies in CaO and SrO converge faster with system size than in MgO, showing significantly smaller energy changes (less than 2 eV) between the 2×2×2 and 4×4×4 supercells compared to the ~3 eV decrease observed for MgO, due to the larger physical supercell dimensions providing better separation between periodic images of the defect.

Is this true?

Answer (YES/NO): YES